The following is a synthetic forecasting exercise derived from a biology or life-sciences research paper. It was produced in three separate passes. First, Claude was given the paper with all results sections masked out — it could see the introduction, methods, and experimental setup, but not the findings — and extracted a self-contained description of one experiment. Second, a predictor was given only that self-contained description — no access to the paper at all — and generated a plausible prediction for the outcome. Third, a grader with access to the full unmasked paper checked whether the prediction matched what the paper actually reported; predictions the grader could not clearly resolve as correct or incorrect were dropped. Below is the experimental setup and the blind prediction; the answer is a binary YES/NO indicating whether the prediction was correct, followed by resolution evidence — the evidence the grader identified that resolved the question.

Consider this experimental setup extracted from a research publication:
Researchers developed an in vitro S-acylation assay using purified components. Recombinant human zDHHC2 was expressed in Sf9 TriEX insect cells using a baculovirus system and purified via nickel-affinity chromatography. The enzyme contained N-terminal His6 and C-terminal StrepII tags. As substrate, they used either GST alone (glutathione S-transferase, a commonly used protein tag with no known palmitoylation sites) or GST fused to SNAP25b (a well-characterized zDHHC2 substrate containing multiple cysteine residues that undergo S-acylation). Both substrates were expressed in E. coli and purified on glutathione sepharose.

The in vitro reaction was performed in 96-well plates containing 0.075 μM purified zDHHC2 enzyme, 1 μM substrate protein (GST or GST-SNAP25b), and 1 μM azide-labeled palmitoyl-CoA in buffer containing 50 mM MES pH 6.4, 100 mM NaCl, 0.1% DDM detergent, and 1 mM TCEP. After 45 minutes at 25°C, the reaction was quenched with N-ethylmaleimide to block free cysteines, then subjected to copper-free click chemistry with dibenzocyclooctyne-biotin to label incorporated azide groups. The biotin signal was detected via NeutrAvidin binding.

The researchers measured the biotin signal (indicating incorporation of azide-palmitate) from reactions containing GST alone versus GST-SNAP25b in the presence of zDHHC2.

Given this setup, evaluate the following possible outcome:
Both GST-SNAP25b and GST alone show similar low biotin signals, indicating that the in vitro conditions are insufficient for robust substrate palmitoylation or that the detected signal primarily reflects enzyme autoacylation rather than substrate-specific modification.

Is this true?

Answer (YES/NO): NO